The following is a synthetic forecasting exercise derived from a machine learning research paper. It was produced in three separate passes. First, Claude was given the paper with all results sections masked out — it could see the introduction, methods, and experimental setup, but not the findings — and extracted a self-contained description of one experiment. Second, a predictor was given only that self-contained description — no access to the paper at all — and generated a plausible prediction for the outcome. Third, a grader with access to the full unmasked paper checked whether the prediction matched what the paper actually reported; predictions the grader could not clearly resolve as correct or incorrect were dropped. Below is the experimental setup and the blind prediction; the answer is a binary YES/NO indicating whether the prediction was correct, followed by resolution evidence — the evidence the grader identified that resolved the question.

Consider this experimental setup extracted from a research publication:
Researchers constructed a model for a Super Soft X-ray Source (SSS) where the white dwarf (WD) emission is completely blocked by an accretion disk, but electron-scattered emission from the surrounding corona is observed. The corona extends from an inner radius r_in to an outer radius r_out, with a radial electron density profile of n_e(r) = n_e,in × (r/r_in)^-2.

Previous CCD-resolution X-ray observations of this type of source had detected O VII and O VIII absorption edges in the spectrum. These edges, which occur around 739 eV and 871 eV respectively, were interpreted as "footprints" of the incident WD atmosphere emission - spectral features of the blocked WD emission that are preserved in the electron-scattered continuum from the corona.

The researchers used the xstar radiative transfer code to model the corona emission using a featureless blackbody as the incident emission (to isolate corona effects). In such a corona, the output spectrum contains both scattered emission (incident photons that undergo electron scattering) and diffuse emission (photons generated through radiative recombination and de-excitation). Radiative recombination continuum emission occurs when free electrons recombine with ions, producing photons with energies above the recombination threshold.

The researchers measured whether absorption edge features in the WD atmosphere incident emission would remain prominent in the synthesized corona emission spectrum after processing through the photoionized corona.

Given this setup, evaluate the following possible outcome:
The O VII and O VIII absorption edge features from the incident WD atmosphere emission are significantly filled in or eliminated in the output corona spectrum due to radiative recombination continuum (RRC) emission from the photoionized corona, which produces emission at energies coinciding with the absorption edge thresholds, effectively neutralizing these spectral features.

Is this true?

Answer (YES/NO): YES